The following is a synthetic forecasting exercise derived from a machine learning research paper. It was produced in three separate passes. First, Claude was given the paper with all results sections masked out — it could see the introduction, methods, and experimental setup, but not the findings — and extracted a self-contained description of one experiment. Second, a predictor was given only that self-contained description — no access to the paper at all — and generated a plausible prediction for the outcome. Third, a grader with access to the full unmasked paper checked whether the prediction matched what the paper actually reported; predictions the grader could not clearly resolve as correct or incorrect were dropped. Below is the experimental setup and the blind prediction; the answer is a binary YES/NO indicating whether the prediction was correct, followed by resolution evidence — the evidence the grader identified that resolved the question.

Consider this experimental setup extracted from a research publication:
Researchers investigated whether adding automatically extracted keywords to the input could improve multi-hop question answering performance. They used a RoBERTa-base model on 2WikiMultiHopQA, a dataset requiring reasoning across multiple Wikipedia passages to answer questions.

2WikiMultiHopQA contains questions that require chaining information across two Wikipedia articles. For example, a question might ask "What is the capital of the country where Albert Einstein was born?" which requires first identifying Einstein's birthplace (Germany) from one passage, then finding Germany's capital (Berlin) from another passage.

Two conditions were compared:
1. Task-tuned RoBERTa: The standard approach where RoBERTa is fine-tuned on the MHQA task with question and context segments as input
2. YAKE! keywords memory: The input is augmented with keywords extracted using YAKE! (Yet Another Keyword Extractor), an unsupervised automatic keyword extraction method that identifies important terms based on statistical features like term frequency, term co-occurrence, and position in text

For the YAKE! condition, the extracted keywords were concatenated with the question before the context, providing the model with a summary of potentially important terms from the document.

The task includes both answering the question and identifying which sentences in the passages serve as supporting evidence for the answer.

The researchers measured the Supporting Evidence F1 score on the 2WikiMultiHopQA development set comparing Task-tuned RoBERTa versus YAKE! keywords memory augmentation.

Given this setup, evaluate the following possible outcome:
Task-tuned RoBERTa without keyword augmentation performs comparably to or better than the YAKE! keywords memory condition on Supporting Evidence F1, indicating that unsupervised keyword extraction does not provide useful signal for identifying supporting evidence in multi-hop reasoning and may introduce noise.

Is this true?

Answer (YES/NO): YES